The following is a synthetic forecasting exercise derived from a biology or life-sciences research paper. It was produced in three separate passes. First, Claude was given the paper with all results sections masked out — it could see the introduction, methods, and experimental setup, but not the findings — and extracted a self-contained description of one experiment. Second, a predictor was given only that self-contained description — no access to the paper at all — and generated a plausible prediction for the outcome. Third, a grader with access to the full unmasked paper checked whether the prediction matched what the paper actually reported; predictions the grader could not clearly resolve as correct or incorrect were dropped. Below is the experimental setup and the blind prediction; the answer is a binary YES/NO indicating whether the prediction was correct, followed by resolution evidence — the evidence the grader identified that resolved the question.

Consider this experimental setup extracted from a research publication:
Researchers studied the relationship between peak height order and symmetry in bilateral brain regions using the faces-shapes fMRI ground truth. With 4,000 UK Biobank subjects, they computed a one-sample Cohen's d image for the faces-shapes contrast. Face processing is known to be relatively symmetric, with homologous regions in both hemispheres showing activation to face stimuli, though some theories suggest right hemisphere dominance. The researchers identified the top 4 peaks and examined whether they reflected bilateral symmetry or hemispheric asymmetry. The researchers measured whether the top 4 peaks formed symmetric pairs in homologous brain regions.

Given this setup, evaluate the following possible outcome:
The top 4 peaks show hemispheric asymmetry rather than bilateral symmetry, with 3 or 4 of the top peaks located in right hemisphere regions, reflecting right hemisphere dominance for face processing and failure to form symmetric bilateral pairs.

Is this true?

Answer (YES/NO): NO